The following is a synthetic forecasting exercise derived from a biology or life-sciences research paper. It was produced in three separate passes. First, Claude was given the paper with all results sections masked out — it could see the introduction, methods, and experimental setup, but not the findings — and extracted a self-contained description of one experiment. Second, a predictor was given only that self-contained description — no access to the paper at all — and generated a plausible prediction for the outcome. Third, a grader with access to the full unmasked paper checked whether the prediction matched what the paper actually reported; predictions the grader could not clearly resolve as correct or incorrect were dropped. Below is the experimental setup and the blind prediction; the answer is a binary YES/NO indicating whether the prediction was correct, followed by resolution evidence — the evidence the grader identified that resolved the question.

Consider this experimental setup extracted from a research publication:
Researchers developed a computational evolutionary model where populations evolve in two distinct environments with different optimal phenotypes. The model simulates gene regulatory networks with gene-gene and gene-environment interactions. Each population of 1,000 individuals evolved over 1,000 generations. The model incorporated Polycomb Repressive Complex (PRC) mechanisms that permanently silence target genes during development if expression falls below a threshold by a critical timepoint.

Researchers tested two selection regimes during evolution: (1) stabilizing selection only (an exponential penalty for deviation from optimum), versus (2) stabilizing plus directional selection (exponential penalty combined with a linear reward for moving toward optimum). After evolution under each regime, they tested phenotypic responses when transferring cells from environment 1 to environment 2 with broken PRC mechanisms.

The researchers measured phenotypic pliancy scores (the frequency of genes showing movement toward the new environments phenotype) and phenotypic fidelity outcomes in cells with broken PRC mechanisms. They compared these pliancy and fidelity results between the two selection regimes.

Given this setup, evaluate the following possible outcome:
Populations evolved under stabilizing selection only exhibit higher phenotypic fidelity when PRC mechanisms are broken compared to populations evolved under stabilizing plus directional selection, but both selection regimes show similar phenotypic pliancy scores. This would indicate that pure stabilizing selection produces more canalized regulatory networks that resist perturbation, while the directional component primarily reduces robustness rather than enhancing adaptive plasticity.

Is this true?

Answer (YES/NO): NO